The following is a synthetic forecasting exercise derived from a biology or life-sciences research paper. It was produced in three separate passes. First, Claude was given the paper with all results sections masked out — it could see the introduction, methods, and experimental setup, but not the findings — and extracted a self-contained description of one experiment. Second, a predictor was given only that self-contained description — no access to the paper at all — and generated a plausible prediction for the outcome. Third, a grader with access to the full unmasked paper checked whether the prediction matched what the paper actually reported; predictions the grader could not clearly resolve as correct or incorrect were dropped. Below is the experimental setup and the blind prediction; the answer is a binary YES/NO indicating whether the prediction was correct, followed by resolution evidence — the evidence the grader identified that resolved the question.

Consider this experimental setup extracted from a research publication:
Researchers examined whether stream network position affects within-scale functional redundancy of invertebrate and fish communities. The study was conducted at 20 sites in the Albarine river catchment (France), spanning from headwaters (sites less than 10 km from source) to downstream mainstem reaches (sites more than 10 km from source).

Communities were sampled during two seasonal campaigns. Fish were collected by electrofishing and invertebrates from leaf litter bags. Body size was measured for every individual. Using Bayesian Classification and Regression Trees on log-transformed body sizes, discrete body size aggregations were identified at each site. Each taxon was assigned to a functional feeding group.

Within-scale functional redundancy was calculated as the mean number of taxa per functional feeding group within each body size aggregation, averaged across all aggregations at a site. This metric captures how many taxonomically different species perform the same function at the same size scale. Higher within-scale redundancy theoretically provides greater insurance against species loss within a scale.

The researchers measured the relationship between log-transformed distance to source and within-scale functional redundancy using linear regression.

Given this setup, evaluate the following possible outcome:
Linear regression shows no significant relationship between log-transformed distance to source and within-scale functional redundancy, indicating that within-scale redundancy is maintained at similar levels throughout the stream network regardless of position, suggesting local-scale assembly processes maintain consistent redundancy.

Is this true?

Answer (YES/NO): NO